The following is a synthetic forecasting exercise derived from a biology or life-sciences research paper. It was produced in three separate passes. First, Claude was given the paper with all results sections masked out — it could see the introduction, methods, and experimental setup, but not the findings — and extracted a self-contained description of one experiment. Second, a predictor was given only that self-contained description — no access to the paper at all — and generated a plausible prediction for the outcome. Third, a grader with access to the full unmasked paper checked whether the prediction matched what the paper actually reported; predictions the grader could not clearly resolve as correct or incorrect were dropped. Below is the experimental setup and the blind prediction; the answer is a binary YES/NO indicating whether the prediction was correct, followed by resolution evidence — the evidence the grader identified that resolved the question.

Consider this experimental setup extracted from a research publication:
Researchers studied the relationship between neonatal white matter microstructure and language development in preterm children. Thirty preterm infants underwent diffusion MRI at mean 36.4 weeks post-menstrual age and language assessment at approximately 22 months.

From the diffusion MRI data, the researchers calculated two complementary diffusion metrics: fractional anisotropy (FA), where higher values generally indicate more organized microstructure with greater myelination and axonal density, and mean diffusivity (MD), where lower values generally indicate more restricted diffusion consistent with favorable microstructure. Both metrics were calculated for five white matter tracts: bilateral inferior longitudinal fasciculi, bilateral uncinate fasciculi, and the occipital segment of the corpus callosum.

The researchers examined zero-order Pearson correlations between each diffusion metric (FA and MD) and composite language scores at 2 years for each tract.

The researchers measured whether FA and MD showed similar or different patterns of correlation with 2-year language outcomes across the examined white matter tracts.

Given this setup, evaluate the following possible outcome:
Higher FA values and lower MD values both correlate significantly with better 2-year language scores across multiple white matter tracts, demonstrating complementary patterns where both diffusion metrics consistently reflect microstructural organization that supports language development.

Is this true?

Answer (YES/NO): NO